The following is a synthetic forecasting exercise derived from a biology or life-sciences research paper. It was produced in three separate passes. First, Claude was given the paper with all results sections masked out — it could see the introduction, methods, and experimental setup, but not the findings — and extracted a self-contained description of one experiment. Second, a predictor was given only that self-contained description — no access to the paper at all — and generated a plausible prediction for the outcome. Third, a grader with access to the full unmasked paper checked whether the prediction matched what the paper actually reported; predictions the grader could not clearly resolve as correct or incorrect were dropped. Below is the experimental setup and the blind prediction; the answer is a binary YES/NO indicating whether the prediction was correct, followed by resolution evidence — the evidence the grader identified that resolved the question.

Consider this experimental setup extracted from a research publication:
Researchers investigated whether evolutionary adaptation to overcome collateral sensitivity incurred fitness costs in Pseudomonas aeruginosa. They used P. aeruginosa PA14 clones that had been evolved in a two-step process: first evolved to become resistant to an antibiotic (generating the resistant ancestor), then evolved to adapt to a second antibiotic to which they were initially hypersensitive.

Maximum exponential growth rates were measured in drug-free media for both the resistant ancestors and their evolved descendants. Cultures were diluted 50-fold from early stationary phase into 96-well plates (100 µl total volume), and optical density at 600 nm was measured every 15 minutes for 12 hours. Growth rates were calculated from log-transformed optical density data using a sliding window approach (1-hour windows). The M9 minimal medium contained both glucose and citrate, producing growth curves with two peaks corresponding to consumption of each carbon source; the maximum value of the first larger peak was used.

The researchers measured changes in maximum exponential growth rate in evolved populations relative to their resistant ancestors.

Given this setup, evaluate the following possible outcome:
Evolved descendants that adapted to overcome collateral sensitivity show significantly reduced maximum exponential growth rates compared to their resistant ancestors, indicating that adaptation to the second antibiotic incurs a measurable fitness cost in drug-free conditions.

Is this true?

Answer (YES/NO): NO